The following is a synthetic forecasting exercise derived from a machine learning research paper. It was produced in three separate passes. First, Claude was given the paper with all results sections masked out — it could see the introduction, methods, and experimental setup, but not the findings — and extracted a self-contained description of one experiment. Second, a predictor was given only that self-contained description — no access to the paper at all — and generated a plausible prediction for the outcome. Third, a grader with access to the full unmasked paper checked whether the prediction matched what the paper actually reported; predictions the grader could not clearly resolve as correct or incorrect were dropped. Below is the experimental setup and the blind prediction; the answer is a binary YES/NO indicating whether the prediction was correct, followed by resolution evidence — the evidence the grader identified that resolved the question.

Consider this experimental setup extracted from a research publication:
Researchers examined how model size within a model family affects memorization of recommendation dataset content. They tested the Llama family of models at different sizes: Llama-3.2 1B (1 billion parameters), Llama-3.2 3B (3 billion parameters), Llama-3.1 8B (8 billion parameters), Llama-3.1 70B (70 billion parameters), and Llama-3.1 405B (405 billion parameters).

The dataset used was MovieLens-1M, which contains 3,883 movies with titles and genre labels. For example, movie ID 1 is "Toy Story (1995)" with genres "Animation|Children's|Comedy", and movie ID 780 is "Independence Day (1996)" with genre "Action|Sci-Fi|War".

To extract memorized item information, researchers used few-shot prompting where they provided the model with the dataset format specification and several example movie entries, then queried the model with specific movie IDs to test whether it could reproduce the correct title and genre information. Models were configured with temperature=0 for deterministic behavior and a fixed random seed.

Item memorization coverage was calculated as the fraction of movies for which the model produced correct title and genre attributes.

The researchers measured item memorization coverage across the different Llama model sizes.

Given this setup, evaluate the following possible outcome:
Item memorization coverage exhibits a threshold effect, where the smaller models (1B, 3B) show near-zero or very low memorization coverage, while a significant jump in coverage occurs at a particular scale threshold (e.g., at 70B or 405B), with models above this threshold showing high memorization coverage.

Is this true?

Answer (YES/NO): NO